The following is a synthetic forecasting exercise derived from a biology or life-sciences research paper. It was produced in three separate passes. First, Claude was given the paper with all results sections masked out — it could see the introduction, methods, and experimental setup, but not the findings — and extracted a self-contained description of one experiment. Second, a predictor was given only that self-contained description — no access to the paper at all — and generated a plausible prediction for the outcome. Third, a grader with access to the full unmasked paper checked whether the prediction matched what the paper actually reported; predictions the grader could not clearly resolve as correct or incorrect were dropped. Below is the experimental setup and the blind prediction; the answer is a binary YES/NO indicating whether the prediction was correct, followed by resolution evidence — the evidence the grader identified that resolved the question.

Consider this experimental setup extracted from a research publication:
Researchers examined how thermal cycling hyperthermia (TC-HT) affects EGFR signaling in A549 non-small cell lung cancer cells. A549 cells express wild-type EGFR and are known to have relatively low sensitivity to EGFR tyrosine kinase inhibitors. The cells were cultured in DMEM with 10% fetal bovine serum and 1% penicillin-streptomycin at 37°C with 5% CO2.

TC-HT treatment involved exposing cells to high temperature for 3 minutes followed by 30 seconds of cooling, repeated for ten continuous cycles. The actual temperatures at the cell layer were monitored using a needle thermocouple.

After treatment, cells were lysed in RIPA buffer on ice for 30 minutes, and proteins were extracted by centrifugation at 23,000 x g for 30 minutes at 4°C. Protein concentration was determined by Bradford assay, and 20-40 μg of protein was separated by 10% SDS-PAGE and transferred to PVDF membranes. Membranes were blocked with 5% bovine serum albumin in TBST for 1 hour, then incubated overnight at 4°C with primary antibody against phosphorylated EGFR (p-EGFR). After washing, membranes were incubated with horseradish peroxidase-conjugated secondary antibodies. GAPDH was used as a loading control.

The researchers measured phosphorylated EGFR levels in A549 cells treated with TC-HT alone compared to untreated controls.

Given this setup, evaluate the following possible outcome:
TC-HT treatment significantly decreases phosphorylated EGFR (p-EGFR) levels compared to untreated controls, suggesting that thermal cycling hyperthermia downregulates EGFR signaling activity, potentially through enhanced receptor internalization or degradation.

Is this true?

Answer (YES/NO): YES